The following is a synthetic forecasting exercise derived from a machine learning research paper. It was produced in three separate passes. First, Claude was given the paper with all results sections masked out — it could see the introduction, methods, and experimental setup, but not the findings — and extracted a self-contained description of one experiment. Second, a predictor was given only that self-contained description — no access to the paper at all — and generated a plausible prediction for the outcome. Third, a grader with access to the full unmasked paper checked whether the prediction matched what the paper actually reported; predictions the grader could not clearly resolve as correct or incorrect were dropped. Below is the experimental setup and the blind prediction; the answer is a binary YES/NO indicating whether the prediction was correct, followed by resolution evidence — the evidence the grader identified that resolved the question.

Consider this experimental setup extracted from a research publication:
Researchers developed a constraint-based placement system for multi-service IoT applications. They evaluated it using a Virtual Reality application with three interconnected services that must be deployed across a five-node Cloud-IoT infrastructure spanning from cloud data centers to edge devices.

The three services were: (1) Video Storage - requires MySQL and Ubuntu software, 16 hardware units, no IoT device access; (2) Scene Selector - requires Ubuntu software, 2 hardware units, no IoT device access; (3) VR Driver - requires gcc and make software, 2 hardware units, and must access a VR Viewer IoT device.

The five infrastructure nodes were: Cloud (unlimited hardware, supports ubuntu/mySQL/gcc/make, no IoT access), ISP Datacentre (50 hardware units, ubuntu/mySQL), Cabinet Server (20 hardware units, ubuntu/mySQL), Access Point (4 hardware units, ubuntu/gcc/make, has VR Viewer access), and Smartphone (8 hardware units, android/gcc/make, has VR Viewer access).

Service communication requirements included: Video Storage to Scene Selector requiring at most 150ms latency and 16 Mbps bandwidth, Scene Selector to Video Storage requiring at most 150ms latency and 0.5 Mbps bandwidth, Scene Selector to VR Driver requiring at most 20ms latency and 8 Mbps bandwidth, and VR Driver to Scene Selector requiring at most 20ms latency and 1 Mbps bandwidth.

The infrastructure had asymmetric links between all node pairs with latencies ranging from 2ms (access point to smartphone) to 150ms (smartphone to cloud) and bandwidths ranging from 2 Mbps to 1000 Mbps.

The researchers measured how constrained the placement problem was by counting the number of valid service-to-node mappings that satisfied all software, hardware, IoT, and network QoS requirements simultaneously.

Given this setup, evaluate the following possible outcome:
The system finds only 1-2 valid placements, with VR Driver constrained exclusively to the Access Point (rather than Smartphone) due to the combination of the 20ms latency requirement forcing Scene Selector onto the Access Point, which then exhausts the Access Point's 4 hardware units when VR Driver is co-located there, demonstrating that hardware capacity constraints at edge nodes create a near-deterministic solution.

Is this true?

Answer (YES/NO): NO